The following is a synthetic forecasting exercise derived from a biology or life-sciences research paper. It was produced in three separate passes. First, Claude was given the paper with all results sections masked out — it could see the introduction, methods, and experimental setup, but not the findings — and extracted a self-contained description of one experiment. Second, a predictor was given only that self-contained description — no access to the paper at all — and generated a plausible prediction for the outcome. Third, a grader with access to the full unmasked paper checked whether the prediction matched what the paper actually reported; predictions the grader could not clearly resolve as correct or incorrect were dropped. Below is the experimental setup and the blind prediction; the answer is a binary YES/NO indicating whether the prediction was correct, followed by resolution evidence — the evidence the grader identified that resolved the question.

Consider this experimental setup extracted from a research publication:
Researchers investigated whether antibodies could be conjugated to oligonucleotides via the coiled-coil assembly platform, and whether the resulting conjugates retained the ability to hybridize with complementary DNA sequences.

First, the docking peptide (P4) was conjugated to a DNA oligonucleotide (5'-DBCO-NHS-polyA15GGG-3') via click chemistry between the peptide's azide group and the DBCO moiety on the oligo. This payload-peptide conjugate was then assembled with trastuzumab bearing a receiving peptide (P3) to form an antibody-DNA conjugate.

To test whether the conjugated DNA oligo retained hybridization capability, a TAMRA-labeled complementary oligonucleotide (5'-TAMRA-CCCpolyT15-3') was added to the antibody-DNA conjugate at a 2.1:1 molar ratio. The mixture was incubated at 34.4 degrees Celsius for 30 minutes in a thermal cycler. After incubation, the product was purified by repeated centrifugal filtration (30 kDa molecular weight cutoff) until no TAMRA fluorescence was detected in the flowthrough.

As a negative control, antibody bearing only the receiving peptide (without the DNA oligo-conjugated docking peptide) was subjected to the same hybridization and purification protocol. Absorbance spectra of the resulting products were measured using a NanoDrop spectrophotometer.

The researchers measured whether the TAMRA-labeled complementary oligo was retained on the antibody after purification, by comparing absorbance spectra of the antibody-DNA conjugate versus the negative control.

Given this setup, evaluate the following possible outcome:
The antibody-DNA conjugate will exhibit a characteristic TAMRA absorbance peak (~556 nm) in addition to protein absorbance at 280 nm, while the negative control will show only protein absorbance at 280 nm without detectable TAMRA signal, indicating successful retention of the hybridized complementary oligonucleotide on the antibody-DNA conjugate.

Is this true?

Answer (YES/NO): YES